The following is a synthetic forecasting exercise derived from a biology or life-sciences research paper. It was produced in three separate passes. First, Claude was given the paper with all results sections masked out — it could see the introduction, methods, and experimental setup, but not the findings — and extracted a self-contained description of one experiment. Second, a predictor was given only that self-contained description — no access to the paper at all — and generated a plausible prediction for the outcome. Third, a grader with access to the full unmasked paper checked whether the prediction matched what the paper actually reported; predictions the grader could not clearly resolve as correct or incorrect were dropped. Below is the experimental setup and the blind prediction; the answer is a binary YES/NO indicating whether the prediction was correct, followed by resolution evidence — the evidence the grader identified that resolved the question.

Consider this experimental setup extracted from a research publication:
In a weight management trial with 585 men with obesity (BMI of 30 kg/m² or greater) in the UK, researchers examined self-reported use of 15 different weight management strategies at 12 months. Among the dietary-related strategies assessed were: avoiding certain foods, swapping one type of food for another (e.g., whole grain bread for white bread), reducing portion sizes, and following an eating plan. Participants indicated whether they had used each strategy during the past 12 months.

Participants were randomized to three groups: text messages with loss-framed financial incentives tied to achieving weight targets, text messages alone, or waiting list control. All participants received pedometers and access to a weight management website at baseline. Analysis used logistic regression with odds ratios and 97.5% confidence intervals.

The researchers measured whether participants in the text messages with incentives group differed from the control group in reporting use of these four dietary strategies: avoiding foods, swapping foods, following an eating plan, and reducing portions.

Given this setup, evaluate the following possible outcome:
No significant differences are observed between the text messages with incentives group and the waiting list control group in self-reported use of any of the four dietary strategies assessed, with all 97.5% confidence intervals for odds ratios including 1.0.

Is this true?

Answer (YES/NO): NO